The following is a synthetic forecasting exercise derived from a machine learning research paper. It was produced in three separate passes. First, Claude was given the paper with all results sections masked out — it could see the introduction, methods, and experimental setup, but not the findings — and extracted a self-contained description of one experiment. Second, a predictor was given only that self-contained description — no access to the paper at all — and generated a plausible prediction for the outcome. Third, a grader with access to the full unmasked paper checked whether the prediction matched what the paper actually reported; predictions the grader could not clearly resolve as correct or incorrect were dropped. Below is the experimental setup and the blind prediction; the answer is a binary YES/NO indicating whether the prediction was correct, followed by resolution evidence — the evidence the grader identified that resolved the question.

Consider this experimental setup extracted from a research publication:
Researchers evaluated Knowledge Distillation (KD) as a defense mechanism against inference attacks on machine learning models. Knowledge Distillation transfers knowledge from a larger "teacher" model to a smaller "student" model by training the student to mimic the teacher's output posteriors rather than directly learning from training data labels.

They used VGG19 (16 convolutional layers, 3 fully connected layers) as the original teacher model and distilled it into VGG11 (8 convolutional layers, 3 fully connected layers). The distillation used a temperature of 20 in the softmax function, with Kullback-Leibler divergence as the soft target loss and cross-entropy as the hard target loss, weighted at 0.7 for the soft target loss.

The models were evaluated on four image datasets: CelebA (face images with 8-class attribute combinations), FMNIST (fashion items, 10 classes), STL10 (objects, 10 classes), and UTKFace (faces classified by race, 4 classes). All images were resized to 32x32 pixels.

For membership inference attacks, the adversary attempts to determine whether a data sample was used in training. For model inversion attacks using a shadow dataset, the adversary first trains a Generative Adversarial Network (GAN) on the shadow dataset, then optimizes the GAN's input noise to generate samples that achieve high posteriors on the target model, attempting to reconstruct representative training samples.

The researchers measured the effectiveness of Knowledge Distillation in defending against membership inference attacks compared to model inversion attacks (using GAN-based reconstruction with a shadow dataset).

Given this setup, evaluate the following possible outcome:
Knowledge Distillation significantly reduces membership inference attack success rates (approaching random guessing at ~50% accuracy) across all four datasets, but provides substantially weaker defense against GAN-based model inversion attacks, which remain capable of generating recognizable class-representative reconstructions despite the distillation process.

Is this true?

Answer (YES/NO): NO